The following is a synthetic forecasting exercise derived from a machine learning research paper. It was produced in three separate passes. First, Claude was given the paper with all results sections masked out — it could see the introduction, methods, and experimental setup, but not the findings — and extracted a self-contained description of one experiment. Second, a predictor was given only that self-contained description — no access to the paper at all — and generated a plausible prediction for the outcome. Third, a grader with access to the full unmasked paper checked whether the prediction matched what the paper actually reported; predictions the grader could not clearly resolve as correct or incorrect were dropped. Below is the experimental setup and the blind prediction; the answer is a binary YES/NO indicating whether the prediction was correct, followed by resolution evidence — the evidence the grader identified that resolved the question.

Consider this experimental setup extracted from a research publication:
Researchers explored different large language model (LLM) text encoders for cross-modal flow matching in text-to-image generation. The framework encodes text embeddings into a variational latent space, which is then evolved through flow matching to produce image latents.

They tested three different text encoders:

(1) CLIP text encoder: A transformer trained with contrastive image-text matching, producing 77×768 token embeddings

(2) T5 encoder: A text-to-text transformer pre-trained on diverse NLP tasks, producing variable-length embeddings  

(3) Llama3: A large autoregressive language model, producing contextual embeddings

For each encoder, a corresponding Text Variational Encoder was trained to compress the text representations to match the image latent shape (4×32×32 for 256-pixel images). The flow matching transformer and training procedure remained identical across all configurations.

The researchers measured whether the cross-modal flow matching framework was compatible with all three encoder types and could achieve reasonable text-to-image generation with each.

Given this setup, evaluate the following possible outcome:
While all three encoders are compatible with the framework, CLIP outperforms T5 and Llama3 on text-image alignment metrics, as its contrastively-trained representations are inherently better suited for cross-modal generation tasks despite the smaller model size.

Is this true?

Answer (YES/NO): NO